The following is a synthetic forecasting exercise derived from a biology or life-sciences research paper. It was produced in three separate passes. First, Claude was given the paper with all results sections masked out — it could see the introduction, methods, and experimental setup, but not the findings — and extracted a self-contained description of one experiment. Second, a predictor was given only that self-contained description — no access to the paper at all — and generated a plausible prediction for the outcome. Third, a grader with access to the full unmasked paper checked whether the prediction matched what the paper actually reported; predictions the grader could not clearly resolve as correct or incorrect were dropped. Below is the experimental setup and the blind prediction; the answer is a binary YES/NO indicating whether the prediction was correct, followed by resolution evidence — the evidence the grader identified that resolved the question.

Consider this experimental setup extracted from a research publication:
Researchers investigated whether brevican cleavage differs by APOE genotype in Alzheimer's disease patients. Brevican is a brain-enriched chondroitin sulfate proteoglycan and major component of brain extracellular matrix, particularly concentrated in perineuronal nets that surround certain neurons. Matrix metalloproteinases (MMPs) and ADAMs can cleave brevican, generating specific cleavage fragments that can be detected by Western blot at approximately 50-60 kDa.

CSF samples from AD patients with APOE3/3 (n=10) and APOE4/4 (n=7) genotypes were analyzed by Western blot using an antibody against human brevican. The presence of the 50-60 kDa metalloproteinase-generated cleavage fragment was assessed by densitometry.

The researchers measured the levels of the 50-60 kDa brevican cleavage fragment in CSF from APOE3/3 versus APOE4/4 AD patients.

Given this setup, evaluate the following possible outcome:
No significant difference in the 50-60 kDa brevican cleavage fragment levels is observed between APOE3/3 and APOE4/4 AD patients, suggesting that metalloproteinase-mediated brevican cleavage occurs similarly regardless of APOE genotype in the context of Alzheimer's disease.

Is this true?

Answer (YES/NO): NO